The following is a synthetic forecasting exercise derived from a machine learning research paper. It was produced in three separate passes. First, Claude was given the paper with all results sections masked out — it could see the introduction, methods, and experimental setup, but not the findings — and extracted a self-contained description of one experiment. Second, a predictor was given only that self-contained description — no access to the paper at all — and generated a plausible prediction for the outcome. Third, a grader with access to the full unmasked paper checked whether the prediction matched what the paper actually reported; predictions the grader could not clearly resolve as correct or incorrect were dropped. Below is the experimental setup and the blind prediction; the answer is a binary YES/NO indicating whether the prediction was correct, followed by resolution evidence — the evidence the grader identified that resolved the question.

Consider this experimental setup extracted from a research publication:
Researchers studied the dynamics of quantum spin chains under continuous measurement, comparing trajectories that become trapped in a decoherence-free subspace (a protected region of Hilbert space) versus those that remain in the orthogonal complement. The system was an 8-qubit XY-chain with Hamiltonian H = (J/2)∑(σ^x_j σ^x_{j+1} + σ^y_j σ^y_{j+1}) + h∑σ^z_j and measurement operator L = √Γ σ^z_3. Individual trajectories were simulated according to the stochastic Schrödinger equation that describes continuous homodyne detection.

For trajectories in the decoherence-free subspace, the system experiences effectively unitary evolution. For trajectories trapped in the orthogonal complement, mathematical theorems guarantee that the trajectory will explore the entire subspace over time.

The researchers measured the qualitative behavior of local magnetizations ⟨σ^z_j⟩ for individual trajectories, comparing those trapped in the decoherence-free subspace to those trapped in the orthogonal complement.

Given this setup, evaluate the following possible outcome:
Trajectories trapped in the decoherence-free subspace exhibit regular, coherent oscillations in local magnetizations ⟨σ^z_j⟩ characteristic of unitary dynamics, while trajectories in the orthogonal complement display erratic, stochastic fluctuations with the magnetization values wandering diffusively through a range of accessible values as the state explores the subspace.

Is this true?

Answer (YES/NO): NO